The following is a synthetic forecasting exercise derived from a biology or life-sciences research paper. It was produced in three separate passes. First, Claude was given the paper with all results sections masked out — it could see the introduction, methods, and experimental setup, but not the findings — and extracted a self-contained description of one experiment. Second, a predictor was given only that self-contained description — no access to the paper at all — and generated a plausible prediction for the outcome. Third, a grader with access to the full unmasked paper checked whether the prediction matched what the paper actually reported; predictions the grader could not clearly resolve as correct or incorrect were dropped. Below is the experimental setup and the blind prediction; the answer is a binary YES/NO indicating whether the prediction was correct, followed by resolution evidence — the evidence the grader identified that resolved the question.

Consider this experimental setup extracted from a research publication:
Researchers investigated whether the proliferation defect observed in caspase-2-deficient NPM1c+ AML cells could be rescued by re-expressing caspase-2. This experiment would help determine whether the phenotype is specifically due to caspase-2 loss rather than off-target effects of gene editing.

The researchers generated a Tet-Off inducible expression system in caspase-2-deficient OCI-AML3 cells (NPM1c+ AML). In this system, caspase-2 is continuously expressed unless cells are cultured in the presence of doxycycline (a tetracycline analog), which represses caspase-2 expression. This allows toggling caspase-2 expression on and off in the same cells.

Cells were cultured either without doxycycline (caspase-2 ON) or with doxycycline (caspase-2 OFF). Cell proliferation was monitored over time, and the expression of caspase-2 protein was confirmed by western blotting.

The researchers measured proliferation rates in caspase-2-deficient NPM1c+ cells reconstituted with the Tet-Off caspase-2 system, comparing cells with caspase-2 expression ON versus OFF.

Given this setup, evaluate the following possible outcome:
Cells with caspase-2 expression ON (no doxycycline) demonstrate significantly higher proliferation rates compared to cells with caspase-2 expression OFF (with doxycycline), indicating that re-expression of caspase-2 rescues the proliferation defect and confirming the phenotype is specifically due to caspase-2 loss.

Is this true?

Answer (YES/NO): YES